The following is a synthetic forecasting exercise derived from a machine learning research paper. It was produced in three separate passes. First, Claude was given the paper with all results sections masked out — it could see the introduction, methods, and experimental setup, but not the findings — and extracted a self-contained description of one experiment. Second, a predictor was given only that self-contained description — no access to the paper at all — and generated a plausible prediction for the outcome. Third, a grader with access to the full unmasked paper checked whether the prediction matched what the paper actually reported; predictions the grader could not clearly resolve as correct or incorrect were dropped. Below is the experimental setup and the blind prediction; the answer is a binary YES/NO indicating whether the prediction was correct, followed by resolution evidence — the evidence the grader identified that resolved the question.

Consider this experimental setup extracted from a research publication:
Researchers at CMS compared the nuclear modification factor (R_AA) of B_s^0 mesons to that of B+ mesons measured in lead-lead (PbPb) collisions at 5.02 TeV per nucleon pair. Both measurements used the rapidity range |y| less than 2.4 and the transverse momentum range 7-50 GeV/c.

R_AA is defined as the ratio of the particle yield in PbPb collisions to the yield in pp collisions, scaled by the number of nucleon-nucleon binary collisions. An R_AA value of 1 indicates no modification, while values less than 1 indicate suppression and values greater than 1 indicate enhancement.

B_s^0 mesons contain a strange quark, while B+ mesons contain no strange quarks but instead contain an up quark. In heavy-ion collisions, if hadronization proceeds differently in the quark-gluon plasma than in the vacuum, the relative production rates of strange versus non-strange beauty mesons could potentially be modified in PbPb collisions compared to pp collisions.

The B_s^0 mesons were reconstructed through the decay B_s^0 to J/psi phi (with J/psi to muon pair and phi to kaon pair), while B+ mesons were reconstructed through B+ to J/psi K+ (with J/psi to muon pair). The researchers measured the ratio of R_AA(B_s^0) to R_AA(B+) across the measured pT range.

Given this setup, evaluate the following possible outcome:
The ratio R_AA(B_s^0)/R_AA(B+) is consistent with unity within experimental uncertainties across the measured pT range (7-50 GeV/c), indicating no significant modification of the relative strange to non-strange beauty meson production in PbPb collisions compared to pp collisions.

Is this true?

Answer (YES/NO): YES